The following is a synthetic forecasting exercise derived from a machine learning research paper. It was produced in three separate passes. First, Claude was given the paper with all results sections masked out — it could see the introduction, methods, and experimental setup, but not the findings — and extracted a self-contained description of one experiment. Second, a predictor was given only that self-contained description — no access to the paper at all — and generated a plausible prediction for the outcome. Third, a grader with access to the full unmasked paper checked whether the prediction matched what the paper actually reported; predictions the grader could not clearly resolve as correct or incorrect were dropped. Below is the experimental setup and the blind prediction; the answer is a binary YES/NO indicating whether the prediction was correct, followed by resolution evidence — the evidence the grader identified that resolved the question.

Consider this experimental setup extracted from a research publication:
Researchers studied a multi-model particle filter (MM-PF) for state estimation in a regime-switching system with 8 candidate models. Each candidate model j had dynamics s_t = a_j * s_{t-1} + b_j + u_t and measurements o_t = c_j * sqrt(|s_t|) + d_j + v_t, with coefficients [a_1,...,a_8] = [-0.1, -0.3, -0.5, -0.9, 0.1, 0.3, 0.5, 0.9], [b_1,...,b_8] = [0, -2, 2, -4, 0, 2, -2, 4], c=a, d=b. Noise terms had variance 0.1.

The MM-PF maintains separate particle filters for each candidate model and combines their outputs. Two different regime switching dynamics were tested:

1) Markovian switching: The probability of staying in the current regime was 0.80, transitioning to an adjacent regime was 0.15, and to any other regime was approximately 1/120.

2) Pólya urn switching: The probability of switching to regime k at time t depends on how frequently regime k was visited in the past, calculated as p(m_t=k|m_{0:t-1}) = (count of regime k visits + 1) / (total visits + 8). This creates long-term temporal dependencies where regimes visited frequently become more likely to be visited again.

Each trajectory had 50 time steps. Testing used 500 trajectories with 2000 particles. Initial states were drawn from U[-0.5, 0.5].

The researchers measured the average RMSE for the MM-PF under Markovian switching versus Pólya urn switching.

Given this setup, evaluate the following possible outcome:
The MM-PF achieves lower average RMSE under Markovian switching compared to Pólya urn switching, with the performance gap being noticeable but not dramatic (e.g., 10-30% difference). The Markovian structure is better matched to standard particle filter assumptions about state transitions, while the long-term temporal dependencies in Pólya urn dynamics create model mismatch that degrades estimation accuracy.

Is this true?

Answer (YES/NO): YES